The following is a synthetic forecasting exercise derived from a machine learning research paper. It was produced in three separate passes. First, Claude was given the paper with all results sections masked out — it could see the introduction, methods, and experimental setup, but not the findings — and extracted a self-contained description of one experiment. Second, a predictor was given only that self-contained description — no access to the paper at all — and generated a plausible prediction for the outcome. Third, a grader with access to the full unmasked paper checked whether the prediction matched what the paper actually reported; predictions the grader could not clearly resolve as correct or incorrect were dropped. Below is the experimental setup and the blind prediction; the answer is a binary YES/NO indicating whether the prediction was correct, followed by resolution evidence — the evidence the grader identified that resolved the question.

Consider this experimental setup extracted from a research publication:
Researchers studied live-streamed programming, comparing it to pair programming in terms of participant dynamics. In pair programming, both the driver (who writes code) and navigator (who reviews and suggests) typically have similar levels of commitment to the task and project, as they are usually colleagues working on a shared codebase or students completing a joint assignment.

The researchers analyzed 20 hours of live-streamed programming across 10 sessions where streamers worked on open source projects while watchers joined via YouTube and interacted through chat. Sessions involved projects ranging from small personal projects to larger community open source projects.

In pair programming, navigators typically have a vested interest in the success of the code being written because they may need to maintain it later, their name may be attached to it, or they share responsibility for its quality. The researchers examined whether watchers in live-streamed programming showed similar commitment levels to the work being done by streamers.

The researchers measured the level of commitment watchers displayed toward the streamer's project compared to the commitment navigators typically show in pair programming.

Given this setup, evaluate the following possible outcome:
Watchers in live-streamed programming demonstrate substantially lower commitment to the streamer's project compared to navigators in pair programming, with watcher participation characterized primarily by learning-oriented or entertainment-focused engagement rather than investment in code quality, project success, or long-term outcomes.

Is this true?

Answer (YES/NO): YES